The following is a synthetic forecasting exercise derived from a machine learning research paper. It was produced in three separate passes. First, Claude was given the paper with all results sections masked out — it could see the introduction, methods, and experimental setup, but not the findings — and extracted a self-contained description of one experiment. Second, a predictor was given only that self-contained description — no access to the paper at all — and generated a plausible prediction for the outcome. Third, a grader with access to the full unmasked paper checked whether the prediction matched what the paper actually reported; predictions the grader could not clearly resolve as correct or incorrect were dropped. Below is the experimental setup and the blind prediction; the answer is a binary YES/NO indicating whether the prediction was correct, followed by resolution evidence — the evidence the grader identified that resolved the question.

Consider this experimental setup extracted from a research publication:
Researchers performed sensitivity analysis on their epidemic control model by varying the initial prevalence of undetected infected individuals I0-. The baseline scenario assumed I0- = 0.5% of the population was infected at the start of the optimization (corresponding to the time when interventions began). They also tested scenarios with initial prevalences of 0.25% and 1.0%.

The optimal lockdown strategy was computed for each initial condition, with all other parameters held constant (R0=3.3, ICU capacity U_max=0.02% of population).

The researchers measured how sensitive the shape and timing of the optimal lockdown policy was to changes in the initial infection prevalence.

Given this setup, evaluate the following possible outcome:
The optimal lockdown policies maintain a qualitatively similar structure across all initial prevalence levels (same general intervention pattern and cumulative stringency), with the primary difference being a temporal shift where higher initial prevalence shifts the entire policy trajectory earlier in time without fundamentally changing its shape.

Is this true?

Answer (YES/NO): YES